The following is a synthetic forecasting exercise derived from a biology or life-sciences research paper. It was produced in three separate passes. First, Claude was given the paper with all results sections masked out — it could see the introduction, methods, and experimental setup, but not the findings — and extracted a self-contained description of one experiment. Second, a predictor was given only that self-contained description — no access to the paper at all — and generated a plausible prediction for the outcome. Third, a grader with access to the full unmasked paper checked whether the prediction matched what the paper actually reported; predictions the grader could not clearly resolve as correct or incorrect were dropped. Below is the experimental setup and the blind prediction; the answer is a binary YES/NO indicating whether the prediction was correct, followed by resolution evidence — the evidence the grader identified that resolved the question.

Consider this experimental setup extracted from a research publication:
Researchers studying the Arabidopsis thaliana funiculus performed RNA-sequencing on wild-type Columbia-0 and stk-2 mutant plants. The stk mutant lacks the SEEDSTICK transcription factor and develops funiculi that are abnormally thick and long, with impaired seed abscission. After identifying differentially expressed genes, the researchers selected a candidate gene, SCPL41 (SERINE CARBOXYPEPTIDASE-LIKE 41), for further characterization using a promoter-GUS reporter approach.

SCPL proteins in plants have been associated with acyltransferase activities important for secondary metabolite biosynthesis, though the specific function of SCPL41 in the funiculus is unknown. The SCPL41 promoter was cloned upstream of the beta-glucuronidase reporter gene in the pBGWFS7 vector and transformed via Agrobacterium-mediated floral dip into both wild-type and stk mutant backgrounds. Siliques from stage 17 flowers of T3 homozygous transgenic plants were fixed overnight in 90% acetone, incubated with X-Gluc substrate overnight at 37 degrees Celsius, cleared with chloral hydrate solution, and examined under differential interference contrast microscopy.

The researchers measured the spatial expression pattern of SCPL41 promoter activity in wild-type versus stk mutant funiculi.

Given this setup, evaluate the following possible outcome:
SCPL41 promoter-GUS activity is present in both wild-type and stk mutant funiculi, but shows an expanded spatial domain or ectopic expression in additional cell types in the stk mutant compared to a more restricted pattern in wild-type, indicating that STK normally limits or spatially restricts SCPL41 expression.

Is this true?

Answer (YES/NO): NO